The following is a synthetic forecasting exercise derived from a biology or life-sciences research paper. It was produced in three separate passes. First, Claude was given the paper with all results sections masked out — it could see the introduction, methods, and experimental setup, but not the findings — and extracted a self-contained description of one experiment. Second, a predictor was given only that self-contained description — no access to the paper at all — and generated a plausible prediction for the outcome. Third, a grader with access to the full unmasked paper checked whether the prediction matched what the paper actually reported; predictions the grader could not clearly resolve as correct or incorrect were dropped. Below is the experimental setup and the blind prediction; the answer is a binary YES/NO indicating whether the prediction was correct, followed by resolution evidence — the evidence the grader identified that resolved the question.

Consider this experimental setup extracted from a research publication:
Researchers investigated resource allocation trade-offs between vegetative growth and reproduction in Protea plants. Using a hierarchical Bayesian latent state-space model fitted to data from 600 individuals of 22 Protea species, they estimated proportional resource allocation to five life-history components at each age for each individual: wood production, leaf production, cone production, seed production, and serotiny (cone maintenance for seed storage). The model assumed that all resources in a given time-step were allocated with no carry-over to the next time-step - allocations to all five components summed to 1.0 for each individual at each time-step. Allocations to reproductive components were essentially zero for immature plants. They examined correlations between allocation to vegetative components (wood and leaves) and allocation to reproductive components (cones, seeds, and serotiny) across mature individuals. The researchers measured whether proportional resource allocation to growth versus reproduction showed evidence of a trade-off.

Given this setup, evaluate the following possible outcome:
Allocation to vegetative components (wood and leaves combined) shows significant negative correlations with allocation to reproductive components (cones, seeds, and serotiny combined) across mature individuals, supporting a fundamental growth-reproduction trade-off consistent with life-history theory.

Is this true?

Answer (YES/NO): YES